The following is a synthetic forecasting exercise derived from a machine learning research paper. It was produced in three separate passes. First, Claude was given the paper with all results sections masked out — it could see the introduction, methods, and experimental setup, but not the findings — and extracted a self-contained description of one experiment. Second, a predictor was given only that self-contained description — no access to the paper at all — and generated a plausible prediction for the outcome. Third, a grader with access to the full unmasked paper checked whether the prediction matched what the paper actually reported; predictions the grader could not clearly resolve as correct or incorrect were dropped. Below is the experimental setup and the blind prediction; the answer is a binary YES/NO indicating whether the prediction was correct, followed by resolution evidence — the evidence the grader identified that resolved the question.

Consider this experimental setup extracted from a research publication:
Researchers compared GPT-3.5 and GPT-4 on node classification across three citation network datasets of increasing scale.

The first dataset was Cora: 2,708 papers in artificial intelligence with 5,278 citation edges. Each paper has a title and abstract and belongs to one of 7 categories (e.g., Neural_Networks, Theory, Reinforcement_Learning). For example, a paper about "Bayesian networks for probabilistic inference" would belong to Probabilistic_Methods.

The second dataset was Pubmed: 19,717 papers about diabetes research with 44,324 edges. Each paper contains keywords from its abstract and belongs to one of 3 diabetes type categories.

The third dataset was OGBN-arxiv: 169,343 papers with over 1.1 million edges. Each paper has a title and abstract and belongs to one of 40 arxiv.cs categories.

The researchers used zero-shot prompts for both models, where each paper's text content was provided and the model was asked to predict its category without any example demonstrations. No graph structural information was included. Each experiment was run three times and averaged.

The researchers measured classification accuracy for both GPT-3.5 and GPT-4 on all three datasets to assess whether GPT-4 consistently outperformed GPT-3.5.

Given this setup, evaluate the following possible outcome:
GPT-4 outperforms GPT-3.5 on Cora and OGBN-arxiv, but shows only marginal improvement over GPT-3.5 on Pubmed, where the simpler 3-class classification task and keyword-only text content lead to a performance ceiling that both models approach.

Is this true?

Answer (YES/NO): NO